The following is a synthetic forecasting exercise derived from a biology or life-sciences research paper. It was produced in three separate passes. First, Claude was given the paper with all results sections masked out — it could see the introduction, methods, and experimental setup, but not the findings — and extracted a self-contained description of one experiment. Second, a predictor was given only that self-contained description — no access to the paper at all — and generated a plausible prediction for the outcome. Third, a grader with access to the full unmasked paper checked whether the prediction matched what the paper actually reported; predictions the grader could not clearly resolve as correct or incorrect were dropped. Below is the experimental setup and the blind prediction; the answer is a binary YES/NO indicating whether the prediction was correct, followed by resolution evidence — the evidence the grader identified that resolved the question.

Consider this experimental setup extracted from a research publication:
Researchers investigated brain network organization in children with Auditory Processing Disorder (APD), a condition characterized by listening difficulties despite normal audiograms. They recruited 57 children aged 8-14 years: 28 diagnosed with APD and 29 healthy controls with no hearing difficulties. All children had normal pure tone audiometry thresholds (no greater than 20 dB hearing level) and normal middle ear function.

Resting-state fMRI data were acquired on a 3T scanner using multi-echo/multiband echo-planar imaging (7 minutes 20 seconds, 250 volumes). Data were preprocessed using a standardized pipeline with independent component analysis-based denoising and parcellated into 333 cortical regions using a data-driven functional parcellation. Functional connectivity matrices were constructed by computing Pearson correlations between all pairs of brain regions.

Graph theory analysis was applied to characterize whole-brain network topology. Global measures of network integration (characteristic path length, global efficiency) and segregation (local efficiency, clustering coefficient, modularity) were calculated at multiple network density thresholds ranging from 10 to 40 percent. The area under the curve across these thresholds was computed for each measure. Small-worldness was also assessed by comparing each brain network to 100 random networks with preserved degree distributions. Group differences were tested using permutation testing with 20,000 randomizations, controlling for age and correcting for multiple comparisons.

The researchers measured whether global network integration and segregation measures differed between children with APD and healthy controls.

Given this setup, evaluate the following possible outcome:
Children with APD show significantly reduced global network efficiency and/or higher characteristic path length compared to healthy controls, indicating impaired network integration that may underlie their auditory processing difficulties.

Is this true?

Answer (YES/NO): NO